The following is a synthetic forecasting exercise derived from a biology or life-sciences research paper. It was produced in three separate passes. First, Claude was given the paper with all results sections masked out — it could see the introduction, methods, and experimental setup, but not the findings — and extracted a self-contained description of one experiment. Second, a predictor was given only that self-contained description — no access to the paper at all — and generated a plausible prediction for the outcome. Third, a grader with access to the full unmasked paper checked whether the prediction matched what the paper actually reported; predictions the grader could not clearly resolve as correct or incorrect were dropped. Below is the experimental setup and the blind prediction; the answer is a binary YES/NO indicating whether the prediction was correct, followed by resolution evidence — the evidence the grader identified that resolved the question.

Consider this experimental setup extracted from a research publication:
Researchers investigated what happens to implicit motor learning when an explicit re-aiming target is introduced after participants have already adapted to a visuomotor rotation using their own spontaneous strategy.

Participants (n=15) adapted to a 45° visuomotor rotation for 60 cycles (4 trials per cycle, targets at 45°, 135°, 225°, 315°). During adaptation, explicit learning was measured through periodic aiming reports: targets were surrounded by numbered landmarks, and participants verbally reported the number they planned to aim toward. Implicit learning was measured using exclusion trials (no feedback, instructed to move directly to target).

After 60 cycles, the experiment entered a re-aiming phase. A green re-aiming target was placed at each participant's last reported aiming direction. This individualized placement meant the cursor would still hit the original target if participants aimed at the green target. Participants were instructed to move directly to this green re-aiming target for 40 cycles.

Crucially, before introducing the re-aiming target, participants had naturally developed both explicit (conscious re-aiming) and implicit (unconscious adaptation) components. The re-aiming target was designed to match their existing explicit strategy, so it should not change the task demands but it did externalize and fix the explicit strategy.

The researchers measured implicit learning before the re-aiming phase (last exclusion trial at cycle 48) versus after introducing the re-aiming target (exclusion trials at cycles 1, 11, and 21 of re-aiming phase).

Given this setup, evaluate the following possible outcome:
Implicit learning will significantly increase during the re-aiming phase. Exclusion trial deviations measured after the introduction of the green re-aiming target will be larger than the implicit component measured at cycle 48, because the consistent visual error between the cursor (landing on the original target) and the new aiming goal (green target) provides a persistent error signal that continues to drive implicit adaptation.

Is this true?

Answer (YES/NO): NO